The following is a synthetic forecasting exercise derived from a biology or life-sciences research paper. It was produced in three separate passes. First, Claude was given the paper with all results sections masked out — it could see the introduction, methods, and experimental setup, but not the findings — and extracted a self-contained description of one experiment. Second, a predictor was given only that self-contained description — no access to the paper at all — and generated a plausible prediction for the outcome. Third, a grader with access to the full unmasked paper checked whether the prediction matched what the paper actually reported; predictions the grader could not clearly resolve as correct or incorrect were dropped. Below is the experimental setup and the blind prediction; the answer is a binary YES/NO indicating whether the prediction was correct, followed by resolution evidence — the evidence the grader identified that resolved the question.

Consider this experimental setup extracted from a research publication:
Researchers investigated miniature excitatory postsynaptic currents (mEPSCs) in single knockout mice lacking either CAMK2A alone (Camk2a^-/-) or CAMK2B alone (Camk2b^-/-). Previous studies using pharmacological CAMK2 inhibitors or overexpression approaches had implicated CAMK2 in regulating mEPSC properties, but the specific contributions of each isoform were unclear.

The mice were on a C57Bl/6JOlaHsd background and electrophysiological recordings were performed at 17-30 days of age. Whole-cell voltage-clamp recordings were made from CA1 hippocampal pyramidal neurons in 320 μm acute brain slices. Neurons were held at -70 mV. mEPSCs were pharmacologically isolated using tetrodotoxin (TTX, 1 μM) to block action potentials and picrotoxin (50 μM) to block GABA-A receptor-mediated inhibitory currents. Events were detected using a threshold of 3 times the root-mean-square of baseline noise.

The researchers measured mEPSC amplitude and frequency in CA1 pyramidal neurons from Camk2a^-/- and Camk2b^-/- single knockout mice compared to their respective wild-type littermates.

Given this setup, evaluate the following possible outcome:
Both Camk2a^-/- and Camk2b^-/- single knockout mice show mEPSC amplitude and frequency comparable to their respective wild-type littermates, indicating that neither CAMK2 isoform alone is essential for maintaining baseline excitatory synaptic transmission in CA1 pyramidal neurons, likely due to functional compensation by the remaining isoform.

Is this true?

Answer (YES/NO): YES